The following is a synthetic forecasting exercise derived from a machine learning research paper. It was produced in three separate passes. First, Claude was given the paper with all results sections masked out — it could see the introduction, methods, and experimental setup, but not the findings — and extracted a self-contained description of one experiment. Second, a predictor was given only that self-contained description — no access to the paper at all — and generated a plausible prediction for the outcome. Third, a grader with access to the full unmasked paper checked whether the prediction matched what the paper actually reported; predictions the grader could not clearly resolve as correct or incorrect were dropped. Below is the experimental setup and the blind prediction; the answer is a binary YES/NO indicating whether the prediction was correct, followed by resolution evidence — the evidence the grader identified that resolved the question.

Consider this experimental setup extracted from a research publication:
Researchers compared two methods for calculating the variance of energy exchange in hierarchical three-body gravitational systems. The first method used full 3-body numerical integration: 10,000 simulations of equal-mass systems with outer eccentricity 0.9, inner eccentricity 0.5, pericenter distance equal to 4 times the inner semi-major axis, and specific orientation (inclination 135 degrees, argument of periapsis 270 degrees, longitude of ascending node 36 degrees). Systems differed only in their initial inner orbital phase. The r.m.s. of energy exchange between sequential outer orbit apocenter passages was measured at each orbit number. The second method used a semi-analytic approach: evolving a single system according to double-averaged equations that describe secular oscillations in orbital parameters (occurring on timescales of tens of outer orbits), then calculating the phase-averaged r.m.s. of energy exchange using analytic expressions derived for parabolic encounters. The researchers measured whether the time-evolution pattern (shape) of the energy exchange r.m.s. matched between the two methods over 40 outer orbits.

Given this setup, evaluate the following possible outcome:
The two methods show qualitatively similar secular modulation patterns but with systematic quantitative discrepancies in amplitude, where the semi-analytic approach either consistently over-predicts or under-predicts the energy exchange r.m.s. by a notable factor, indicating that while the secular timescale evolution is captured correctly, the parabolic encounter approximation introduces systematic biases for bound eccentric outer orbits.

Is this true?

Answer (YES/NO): YES